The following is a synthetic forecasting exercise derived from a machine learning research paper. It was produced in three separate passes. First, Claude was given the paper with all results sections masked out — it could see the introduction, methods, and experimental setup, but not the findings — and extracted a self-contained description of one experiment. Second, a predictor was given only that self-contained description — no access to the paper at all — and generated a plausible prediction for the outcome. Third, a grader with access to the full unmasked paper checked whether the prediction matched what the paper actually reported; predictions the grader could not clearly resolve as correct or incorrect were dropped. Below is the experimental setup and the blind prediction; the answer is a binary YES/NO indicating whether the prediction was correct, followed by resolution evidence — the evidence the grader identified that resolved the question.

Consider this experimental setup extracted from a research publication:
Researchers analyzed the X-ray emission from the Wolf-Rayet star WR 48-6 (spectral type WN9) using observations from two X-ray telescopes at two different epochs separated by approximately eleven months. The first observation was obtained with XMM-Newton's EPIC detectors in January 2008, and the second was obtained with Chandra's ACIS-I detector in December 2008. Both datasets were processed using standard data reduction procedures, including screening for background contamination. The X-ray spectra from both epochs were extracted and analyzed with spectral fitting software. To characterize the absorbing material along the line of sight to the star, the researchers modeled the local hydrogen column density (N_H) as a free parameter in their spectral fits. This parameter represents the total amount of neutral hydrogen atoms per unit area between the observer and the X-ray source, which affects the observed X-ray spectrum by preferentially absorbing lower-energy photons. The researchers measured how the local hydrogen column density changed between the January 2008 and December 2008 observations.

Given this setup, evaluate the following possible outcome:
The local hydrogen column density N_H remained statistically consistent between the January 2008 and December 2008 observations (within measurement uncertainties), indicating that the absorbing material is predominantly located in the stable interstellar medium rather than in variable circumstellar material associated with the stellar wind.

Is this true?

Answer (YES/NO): NO